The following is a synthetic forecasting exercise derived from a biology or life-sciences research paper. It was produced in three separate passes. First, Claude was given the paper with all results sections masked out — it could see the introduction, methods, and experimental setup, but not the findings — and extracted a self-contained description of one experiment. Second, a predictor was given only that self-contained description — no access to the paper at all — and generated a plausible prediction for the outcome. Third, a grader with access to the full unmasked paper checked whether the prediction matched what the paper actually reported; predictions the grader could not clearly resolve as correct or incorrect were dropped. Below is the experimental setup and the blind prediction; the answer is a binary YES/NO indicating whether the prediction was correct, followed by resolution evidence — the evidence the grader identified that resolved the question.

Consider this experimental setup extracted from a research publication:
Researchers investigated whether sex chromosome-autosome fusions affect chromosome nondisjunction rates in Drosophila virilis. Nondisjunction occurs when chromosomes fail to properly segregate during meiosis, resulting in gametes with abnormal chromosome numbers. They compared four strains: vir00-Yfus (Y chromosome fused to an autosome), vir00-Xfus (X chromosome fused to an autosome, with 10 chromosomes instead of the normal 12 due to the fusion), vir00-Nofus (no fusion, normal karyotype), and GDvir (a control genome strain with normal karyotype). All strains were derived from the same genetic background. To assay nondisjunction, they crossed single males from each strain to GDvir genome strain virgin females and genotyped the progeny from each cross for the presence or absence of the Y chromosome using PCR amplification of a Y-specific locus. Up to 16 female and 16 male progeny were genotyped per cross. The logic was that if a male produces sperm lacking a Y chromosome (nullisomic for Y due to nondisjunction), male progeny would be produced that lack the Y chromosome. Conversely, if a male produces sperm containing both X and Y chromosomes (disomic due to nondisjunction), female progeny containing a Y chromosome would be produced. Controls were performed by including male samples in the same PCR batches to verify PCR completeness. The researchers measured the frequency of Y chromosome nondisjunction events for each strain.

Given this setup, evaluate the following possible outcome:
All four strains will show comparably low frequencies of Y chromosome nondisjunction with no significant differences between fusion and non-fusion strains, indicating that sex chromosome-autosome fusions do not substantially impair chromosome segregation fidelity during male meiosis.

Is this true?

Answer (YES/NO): NO